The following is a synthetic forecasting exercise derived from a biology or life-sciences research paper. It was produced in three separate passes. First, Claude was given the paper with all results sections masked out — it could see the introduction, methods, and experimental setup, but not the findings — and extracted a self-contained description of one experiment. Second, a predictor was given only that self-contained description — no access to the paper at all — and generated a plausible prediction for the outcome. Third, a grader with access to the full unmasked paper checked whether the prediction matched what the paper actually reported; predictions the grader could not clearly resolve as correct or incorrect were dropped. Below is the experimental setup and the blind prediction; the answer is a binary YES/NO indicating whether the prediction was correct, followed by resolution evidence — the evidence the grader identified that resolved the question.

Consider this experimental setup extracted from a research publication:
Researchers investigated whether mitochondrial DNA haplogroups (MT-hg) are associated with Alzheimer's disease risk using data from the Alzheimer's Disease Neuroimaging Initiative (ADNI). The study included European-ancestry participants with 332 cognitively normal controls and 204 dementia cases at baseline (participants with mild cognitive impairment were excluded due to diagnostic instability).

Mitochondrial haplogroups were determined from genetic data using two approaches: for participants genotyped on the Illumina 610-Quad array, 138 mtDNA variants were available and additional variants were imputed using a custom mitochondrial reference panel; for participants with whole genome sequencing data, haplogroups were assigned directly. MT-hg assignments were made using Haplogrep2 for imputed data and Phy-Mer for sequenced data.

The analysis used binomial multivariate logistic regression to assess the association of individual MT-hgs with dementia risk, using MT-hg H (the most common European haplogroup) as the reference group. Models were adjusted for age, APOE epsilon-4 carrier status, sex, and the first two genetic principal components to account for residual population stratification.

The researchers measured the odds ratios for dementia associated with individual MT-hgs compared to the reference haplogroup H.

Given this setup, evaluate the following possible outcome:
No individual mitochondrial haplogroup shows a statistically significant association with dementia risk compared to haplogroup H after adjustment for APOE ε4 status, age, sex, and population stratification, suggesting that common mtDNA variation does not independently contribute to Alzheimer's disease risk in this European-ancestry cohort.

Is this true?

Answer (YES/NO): NO